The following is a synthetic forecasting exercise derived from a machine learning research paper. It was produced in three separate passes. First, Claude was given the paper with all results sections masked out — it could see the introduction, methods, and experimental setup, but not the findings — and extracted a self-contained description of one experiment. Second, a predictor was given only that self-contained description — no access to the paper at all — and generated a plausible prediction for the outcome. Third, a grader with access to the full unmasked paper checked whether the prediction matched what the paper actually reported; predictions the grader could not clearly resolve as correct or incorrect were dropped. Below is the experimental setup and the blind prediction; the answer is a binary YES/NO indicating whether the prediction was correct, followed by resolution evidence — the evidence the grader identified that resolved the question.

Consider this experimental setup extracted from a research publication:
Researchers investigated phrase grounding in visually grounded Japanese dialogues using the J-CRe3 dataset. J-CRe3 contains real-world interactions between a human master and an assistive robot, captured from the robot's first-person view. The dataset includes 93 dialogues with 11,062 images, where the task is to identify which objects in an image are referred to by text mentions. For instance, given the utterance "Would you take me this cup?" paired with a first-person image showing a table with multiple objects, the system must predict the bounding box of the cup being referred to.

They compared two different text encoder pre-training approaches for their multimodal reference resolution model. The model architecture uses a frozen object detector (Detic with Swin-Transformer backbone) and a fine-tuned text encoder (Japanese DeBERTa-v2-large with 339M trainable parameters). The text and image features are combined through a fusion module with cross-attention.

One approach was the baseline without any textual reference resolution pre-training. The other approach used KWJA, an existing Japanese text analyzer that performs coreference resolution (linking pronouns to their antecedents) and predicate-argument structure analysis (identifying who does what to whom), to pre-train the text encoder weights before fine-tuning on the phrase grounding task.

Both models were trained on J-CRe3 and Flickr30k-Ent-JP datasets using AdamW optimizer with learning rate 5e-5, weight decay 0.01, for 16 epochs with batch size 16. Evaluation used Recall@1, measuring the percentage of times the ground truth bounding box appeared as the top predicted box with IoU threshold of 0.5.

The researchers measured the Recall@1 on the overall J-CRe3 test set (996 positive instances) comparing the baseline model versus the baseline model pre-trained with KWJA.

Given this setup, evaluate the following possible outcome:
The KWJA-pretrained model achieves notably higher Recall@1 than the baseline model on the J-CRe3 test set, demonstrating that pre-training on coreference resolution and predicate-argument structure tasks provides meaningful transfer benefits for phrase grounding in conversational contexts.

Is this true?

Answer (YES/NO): NO